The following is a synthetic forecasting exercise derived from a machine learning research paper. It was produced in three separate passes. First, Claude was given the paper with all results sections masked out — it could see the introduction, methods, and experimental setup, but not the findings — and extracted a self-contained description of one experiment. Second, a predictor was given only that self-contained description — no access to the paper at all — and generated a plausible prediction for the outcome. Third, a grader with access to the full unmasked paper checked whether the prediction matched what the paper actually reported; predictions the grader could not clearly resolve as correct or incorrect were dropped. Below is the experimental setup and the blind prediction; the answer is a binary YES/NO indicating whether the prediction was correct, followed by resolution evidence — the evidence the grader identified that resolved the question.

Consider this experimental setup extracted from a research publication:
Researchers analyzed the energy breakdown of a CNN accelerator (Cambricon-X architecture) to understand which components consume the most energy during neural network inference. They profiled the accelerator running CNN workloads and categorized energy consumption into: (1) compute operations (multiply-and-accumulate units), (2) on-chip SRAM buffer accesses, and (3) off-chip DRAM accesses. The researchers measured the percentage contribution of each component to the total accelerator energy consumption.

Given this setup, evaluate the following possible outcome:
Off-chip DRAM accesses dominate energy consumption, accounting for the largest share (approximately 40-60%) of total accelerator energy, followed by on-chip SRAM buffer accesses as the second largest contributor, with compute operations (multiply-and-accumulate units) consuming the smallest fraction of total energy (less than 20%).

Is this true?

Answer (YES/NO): NO